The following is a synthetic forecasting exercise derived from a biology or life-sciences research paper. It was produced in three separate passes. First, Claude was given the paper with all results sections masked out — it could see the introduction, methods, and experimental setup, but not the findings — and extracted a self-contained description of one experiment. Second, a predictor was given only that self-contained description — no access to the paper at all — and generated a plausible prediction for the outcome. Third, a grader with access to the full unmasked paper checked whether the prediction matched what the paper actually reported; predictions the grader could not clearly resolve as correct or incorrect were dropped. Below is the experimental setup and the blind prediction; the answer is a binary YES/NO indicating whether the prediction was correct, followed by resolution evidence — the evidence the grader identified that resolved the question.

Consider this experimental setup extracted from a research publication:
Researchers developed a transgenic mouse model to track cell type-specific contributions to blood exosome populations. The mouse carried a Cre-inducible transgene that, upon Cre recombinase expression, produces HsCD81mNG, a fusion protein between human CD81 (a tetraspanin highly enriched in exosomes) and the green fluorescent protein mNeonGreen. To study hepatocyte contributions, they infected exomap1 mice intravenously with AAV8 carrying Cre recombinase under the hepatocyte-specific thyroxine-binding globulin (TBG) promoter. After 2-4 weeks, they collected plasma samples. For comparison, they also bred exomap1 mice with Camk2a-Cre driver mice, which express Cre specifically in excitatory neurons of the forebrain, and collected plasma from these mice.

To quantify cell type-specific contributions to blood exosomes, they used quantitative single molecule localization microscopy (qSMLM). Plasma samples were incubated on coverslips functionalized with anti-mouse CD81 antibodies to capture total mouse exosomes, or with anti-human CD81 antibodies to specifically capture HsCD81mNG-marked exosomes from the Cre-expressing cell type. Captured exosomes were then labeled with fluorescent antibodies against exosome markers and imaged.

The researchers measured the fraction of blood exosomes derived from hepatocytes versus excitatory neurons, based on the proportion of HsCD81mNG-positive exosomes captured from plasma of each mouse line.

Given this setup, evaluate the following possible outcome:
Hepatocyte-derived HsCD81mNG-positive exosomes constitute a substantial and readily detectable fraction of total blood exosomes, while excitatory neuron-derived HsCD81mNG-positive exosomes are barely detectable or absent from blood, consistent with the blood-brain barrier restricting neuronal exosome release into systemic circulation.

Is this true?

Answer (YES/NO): NO